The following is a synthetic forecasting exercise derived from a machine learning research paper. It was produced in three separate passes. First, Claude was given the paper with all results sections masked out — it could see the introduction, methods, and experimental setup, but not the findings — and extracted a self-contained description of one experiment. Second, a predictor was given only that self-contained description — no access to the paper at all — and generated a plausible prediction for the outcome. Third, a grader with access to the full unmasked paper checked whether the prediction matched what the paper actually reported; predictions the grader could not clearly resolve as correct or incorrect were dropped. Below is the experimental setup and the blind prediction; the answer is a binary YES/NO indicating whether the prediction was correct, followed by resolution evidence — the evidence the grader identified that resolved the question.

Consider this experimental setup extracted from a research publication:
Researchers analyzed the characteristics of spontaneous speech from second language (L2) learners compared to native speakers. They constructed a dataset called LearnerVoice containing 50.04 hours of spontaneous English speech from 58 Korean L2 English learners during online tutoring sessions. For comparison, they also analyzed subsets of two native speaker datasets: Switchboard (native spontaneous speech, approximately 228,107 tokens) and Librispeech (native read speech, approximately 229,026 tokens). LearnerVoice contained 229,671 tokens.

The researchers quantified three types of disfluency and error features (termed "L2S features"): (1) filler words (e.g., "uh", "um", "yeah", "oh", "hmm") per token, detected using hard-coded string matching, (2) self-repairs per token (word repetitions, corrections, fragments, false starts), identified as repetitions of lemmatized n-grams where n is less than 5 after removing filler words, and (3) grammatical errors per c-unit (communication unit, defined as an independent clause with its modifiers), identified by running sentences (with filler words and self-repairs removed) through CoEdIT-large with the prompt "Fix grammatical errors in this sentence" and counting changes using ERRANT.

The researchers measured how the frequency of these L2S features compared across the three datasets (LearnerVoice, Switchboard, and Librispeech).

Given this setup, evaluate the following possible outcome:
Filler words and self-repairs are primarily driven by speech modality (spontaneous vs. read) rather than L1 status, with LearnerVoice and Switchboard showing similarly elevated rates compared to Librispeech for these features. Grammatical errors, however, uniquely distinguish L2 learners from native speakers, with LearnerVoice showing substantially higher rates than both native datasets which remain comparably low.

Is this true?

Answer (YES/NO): NO